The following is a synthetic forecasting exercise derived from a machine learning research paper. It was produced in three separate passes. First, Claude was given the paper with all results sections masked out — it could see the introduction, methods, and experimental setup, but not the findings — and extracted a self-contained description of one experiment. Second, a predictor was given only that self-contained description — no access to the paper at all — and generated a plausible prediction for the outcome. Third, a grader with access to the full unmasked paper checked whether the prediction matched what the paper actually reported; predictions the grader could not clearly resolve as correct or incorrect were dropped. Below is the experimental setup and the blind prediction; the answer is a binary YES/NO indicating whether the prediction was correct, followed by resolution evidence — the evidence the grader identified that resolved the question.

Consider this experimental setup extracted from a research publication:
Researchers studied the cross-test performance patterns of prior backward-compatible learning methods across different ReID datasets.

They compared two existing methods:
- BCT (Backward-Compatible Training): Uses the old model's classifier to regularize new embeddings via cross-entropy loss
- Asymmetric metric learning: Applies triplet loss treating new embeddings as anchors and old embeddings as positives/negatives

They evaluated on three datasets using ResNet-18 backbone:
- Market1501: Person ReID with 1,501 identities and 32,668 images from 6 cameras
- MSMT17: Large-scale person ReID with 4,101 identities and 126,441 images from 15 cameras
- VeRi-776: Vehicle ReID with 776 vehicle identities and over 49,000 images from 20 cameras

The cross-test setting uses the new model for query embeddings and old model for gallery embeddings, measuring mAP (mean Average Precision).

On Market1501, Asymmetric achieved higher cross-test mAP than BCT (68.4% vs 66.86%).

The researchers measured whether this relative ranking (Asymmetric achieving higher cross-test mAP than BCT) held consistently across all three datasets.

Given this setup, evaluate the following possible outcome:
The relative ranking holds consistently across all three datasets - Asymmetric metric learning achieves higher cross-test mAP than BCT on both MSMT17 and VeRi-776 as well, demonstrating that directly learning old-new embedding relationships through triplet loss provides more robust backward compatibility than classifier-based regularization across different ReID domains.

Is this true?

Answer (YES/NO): NO